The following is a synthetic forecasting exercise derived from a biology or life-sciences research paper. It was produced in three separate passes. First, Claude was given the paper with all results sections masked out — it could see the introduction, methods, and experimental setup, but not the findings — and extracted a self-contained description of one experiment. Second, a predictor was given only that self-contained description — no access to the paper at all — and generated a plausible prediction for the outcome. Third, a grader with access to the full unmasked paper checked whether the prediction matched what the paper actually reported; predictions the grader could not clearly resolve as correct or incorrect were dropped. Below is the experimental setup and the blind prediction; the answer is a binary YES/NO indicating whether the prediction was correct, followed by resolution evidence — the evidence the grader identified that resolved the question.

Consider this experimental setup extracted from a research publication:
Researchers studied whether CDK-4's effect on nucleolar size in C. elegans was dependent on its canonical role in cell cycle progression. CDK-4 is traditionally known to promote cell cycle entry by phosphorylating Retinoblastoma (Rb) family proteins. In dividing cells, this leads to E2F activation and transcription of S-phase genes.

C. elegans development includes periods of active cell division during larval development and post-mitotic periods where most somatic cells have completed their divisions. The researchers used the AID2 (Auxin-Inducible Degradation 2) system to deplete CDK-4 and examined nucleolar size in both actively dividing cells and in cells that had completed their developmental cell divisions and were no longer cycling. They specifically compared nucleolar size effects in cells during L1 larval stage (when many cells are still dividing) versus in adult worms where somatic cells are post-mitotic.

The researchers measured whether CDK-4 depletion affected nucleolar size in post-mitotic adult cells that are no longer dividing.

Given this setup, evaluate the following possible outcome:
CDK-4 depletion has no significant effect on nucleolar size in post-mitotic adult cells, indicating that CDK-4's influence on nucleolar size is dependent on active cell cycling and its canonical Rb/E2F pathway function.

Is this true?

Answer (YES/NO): NO